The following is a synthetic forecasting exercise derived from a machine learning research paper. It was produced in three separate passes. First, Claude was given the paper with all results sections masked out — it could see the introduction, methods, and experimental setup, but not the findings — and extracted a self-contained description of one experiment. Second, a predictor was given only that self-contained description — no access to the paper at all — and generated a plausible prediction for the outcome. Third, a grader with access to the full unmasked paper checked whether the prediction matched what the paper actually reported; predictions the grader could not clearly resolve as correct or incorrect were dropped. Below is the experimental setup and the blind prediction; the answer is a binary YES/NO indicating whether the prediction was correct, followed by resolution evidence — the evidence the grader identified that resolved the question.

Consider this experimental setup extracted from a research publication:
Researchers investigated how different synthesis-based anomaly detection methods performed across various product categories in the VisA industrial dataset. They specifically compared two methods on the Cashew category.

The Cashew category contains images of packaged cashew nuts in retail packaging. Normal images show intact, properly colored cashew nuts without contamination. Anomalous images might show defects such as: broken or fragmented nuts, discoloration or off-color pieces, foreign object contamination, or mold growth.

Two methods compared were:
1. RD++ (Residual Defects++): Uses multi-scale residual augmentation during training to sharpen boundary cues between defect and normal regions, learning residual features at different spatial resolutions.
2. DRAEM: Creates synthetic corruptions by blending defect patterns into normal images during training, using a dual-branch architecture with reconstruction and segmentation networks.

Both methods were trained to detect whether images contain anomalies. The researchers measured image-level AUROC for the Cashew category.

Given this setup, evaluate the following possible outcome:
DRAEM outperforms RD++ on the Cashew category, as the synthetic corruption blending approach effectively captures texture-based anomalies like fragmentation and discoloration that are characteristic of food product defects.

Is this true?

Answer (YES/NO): NO